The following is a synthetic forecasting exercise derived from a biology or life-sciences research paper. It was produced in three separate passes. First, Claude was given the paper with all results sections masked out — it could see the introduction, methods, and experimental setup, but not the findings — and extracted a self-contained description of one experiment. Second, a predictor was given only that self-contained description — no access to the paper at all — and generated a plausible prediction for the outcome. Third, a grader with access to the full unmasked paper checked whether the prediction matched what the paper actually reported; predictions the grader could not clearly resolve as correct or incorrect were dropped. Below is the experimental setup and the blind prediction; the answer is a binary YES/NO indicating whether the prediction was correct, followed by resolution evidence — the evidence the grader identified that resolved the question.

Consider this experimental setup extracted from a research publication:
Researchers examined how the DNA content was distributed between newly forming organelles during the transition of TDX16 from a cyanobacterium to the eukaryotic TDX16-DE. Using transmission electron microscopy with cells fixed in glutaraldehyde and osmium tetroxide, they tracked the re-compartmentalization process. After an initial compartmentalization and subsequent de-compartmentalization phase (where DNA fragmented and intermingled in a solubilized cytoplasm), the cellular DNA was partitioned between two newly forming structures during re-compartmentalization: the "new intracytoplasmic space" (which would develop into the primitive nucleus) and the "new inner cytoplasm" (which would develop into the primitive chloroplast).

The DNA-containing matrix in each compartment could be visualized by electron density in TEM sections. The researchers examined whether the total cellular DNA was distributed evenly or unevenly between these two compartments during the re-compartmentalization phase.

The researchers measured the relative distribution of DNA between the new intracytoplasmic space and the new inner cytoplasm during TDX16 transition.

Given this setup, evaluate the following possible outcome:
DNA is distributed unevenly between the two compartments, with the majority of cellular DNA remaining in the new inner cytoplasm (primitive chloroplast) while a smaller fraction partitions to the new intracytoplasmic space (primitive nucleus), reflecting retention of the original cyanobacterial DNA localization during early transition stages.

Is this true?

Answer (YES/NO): NO